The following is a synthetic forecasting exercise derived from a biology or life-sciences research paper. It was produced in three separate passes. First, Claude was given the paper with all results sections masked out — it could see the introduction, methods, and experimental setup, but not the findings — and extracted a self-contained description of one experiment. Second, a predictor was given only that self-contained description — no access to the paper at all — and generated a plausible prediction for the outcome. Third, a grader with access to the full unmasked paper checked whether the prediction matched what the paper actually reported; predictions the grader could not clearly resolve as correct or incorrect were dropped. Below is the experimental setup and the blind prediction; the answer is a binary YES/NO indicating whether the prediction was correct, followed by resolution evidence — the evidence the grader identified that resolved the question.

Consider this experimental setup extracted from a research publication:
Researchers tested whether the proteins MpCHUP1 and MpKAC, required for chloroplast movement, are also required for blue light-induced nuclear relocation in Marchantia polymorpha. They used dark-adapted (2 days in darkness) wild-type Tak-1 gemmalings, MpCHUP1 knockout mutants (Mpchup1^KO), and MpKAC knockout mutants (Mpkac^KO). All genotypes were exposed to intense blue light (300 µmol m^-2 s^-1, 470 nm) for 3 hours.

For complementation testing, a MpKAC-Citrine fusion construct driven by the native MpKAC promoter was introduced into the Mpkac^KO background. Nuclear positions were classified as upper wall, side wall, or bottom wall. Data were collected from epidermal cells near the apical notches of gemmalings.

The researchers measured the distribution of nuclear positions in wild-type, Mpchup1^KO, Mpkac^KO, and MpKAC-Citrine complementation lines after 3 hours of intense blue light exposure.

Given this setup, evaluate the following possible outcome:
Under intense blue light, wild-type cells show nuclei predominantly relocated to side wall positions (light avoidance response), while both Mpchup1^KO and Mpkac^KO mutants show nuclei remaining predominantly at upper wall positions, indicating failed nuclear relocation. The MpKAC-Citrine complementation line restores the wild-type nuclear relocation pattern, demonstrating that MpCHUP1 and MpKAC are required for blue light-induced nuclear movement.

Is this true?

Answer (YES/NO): NO